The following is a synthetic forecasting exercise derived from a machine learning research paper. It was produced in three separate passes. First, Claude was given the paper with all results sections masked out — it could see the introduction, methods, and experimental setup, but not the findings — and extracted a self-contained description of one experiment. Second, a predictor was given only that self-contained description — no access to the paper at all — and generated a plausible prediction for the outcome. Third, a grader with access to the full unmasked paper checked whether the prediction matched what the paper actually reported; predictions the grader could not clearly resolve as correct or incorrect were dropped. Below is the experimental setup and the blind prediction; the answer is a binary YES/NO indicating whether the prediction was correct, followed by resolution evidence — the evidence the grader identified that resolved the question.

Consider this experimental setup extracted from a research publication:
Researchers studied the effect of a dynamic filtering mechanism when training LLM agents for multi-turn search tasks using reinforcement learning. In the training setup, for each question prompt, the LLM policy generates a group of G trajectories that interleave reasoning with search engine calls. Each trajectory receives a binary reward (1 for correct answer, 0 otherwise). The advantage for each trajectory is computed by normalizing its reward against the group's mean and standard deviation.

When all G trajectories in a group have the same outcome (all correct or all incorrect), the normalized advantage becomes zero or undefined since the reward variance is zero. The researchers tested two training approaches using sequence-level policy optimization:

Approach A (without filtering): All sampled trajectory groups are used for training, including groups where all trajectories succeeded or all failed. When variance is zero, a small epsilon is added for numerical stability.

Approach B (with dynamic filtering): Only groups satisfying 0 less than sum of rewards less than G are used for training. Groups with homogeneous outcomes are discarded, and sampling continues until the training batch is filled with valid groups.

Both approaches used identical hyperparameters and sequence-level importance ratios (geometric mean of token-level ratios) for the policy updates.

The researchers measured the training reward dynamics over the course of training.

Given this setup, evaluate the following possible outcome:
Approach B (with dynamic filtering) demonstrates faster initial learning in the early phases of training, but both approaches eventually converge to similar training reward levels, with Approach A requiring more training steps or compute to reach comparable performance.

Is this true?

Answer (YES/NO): NO